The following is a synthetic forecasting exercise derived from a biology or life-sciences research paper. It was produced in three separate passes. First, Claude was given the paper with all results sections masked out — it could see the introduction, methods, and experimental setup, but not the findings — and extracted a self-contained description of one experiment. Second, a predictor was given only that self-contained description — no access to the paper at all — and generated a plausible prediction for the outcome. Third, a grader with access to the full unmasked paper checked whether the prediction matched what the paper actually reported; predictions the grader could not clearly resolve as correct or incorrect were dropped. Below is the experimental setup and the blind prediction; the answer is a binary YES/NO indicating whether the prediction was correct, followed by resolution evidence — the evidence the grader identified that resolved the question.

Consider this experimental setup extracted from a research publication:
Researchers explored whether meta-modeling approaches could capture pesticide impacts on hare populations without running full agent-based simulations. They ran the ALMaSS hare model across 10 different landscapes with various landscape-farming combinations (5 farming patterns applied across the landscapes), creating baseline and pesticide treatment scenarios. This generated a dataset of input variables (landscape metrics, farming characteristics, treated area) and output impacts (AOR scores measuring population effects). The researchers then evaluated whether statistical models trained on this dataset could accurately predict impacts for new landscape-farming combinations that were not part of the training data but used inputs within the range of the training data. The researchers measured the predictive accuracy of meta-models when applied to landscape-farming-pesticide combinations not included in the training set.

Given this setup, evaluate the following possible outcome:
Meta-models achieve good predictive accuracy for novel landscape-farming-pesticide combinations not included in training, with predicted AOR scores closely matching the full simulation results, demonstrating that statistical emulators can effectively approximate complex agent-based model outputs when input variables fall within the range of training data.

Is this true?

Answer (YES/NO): NO